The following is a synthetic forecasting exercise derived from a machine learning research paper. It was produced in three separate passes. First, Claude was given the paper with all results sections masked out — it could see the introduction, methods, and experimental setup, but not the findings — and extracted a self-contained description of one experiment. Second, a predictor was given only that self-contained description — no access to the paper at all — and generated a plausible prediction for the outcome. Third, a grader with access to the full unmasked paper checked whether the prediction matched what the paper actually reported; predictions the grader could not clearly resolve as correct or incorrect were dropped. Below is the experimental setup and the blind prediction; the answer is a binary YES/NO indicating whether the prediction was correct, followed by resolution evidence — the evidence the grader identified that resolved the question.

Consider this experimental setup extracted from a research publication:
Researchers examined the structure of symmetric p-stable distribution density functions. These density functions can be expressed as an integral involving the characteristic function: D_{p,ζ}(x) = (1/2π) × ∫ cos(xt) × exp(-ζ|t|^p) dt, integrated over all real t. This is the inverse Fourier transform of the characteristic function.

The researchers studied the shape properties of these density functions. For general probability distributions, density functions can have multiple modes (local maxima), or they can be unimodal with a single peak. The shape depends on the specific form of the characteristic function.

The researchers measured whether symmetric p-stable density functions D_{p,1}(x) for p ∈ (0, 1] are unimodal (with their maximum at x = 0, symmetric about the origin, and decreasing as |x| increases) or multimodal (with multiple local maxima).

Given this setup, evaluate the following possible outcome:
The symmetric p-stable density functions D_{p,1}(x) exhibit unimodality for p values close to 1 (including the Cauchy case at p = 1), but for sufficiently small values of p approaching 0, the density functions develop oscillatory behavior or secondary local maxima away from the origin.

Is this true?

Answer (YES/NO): NO